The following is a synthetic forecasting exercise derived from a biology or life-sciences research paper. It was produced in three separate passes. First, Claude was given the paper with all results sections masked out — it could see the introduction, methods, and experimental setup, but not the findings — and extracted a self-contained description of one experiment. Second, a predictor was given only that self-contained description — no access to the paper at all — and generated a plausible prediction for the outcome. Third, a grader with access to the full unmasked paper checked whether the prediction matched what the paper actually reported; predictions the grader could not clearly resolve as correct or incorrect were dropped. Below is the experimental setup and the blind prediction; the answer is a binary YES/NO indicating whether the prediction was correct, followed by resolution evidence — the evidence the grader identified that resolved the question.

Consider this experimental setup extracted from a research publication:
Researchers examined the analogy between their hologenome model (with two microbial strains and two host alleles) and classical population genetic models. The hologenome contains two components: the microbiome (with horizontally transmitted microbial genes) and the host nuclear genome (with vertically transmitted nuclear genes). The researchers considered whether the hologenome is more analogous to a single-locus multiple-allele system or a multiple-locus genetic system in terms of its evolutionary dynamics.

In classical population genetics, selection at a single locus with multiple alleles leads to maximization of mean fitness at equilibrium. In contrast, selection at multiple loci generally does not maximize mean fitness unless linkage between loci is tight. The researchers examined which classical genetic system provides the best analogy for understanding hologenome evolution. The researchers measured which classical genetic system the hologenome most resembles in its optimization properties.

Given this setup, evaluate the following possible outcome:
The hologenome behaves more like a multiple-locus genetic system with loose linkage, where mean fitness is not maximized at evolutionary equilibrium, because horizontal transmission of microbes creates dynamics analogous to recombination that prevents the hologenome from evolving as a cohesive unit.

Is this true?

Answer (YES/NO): YES